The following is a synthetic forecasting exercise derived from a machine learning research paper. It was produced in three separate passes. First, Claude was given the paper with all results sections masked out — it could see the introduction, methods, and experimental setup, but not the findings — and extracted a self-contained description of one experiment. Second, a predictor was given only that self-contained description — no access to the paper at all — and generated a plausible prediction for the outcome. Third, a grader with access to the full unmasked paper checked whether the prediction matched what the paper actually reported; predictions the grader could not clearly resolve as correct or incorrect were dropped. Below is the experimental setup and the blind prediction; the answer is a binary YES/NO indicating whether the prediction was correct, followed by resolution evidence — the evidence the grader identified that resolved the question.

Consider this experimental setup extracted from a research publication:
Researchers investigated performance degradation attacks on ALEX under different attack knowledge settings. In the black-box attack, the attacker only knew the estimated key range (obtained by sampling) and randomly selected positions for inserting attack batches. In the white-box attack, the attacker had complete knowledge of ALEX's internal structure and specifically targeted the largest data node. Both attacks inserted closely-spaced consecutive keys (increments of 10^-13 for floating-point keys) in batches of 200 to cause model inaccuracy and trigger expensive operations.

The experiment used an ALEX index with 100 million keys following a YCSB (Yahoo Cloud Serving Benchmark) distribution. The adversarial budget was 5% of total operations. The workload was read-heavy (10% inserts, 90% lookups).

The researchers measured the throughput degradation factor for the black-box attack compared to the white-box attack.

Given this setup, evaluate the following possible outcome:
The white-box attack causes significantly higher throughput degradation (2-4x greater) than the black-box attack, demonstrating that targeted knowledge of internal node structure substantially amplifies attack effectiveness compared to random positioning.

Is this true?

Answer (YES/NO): NO